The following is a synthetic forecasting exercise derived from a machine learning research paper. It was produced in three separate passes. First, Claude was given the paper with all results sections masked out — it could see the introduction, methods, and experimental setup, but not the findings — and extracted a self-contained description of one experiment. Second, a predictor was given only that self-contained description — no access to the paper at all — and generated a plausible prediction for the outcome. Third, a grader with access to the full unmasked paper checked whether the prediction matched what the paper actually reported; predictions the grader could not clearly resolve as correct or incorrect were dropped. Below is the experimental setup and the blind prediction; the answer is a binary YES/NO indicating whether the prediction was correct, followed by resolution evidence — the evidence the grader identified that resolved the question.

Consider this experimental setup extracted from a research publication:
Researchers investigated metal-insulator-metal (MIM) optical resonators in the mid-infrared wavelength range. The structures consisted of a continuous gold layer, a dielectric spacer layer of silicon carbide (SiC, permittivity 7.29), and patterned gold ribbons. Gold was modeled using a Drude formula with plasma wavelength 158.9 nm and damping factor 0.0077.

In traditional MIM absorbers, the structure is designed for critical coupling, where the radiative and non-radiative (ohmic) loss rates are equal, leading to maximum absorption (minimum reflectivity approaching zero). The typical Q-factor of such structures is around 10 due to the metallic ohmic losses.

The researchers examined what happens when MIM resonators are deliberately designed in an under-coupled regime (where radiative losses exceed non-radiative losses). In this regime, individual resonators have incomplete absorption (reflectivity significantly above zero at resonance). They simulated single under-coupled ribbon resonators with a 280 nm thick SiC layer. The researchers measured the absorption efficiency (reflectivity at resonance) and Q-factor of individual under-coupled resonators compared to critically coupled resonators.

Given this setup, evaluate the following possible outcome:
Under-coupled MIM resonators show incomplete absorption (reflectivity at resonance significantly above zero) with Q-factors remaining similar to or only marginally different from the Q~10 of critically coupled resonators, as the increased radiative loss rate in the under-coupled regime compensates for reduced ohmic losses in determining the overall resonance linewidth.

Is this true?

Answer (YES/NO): YES